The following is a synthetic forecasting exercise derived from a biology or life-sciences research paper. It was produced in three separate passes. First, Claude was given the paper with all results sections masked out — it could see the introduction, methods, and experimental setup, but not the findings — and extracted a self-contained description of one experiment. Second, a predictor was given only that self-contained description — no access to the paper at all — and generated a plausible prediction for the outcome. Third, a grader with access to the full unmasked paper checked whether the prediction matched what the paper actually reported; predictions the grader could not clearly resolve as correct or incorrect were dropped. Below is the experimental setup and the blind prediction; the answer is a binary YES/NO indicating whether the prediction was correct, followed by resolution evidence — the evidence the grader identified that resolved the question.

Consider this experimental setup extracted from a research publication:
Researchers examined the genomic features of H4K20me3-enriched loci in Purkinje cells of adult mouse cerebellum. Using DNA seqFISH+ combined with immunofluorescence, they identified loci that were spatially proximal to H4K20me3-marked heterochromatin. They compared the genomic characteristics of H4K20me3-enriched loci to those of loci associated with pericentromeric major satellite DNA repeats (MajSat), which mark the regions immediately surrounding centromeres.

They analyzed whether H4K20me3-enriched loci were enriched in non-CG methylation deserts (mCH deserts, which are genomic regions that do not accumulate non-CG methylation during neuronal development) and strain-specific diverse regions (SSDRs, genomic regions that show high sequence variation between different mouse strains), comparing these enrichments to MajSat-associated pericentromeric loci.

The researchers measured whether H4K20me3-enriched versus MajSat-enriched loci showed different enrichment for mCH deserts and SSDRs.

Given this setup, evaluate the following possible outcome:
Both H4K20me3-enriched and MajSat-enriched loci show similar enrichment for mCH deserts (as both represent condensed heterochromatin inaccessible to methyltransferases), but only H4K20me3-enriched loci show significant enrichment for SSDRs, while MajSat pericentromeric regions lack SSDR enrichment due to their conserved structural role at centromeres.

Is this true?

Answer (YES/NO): NO